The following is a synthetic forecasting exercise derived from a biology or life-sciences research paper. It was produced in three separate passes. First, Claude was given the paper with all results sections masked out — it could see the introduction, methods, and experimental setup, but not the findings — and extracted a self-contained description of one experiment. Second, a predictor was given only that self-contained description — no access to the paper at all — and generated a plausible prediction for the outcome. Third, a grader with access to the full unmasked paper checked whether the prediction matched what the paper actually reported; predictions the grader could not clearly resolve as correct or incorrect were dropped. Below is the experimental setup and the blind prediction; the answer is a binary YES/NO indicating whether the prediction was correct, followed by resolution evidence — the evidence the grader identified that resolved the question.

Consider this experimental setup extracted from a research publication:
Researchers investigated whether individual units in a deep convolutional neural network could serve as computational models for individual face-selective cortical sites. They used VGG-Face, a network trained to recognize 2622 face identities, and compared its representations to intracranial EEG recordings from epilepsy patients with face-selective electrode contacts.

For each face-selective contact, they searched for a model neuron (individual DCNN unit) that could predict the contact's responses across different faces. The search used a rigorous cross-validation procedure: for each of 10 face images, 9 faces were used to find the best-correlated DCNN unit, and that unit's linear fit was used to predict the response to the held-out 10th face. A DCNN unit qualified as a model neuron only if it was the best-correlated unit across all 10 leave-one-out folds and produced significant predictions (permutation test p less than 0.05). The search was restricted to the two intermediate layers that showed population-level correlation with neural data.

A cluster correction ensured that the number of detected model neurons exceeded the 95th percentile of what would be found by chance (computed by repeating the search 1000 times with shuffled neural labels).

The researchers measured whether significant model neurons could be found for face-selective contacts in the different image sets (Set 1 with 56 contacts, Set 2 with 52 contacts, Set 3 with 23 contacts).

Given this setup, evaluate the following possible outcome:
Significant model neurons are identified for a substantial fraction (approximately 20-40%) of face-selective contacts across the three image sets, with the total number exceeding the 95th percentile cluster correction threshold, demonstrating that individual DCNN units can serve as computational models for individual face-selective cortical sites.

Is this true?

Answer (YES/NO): NO